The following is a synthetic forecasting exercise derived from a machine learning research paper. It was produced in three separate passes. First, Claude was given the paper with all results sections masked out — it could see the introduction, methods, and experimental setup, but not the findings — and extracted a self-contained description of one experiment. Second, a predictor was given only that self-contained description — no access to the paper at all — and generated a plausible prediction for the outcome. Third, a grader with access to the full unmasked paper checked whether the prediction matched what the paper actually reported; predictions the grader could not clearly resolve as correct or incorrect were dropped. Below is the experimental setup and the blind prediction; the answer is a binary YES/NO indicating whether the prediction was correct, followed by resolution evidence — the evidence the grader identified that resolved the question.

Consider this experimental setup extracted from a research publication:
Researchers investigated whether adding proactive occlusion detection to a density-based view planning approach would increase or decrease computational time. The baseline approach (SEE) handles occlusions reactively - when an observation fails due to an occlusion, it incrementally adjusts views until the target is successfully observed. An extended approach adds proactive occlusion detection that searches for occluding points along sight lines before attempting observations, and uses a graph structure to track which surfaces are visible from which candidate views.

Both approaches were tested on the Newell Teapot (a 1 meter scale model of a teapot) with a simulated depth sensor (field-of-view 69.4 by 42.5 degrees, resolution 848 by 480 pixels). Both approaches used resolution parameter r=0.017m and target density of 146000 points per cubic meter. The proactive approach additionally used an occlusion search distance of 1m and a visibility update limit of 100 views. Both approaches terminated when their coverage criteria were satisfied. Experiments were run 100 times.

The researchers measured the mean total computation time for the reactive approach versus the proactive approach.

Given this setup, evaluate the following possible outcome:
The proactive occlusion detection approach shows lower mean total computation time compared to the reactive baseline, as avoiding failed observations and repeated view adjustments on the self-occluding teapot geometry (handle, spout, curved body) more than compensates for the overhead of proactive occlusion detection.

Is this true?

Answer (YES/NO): NO